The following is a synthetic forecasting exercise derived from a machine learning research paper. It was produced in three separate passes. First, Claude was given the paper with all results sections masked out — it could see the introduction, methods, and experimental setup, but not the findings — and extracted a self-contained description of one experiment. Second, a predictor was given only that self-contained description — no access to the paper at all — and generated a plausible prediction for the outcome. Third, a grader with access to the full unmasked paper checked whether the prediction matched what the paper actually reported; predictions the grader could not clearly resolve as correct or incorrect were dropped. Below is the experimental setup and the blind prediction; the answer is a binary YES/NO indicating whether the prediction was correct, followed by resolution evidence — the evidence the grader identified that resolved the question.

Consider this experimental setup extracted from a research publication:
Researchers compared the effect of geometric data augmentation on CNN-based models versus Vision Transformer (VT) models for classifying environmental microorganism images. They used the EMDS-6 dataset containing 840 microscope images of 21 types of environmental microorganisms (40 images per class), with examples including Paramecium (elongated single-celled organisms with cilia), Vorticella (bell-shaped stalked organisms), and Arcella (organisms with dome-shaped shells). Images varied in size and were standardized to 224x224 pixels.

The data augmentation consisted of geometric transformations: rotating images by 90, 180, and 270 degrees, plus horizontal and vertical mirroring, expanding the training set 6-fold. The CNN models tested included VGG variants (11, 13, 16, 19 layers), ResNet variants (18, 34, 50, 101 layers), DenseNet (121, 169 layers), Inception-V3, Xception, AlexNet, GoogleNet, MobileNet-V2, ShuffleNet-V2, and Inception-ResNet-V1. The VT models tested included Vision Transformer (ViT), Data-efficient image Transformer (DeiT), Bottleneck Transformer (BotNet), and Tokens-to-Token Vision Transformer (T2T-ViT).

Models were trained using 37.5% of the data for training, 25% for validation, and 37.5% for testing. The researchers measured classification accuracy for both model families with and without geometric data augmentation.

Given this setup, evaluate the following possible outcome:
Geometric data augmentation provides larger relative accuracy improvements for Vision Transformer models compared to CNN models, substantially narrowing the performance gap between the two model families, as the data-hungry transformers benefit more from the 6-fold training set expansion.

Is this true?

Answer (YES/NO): NO